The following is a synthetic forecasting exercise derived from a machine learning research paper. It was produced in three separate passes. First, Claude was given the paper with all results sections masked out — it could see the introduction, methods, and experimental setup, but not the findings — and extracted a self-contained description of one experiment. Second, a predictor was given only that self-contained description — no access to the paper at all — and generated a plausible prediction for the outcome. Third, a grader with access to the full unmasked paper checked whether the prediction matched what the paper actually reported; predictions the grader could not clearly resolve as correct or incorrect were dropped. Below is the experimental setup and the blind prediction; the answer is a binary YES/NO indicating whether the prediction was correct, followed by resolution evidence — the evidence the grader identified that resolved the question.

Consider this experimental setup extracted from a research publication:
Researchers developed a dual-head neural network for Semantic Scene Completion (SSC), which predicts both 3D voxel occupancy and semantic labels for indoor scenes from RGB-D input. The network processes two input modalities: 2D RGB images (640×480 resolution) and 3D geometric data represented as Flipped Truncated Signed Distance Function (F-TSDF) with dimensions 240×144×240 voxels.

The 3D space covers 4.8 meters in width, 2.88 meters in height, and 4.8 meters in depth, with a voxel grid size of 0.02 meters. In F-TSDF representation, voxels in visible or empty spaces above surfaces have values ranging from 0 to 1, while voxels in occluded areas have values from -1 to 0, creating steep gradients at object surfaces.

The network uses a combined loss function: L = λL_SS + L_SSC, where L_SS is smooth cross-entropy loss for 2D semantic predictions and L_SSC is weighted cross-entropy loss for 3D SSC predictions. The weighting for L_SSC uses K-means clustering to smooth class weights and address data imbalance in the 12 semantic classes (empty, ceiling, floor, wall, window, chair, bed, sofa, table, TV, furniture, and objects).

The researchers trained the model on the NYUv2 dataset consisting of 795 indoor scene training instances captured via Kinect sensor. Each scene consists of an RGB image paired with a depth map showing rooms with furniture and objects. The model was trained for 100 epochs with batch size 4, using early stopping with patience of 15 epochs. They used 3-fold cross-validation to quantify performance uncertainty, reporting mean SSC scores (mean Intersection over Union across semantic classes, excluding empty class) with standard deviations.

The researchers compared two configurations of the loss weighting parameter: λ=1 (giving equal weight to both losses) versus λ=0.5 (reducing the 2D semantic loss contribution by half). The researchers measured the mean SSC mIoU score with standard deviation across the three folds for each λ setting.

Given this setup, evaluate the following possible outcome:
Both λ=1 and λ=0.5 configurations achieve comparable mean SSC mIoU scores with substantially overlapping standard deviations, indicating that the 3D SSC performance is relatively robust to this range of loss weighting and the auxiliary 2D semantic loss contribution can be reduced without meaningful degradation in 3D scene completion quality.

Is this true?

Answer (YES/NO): YES